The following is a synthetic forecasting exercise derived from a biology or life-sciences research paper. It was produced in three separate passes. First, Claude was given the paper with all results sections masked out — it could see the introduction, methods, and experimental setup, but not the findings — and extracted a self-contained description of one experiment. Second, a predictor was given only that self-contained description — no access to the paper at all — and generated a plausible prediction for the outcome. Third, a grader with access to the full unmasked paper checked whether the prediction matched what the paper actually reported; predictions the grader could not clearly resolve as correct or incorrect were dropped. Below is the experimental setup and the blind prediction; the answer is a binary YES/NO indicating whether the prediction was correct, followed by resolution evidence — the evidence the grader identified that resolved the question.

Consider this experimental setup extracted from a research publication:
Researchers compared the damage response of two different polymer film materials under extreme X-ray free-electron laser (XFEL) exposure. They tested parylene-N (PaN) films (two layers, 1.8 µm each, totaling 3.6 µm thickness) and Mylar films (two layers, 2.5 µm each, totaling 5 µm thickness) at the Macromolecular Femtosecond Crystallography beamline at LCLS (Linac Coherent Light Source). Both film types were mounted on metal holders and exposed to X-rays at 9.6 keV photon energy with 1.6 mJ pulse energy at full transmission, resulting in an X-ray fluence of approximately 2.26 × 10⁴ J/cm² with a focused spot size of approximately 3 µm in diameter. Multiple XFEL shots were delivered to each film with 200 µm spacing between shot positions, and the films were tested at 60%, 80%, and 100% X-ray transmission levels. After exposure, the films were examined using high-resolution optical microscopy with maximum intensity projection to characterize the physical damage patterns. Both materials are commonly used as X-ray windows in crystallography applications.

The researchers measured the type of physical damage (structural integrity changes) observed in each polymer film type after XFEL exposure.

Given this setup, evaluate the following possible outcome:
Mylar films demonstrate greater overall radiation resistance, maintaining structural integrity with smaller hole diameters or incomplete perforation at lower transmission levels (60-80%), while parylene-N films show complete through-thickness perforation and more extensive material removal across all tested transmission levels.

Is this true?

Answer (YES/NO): NO